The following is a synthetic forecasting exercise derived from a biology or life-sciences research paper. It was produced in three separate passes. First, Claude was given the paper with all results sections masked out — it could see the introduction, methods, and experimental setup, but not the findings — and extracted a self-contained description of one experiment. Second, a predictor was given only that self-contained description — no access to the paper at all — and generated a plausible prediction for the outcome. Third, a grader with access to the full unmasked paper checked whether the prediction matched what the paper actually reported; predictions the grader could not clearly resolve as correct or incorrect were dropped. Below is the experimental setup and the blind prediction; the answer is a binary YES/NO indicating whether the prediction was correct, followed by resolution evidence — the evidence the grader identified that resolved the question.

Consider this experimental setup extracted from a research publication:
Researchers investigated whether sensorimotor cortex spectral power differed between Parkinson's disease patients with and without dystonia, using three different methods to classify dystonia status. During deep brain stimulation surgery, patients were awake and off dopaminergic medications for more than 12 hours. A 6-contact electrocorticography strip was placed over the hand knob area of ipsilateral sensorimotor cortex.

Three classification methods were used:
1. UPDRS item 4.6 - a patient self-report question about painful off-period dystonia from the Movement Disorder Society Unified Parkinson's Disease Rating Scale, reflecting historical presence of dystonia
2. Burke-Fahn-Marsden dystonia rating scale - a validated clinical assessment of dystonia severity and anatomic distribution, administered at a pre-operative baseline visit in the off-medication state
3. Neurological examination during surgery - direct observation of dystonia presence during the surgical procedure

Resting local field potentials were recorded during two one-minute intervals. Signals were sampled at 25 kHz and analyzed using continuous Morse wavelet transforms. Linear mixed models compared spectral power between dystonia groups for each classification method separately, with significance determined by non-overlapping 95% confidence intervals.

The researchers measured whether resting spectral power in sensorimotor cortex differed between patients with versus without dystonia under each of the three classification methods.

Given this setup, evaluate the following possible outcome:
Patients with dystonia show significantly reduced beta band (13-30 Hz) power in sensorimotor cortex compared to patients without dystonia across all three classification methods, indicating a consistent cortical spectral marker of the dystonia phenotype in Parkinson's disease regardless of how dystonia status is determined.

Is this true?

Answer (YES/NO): NO